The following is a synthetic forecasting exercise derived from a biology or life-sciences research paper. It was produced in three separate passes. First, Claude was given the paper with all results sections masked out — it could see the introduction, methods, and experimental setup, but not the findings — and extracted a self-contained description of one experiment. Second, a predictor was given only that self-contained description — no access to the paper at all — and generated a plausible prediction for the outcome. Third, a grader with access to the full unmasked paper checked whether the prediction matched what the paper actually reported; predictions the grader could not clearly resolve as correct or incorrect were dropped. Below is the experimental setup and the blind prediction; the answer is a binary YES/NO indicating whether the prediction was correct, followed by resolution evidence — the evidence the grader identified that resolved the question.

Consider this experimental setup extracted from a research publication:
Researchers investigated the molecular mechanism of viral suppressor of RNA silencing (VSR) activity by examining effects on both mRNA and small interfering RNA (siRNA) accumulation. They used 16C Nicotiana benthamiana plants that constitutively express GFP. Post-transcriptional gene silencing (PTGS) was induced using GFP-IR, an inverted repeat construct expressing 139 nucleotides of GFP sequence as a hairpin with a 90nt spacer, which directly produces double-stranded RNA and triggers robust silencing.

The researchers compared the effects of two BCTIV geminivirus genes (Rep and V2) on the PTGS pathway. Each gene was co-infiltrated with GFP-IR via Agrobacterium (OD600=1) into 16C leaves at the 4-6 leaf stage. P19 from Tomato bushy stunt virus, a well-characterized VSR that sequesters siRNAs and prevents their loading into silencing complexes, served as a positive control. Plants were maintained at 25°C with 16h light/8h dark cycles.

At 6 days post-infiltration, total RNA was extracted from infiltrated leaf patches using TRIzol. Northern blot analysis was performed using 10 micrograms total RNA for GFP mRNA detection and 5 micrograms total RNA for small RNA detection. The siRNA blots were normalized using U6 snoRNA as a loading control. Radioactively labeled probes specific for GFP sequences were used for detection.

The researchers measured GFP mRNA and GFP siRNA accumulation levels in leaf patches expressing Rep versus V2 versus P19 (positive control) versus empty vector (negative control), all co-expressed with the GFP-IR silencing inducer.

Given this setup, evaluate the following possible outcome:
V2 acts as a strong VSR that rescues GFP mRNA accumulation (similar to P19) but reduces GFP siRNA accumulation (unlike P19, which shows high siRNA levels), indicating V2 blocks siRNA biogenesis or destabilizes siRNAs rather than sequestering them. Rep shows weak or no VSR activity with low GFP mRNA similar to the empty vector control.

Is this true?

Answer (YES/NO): NO